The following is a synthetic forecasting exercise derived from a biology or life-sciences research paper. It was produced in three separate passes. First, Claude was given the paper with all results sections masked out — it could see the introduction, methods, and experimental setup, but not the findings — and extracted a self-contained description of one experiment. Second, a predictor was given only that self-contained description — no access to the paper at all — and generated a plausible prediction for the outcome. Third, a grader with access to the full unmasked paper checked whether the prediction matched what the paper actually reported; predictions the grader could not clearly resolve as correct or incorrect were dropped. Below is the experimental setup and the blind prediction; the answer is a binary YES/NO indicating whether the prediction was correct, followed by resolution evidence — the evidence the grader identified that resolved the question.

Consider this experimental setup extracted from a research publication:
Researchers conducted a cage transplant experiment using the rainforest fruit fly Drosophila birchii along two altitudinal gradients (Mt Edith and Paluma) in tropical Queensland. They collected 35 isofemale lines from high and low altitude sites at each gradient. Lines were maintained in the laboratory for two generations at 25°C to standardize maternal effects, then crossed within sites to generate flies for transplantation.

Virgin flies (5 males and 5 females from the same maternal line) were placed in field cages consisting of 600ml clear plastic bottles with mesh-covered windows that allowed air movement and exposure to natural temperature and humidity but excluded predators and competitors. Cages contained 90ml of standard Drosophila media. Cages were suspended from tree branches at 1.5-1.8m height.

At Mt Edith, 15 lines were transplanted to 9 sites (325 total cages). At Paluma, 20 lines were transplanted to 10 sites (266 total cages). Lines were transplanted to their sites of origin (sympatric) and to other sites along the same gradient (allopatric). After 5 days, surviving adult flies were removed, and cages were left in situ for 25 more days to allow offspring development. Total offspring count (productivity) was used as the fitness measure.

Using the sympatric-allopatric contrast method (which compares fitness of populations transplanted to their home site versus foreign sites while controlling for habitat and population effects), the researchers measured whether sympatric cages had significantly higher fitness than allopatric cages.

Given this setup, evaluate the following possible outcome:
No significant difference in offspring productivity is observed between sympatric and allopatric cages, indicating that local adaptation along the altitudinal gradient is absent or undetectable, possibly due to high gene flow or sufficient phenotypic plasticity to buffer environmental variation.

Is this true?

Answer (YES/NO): YES